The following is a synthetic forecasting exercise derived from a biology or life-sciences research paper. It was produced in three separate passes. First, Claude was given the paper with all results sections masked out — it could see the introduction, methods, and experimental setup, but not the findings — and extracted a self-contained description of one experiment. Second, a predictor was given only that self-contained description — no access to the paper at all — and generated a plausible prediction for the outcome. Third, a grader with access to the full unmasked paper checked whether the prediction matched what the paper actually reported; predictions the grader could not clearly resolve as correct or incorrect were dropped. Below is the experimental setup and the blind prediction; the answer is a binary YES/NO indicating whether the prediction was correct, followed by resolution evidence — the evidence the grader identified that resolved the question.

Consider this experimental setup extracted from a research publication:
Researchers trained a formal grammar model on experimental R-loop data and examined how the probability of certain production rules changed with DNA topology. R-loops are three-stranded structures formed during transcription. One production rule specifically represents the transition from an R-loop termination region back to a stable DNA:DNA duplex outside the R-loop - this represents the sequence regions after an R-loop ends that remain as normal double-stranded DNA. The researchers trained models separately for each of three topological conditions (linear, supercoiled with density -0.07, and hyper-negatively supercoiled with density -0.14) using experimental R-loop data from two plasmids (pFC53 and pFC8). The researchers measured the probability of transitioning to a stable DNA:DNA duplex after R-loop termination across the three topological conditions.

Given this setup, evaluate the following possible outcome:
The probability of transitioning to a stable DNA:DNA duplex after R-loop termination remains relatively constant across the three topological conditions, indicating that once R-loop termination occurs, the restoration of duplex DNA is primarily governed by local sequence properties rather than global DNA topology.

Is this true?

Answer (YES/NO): NO